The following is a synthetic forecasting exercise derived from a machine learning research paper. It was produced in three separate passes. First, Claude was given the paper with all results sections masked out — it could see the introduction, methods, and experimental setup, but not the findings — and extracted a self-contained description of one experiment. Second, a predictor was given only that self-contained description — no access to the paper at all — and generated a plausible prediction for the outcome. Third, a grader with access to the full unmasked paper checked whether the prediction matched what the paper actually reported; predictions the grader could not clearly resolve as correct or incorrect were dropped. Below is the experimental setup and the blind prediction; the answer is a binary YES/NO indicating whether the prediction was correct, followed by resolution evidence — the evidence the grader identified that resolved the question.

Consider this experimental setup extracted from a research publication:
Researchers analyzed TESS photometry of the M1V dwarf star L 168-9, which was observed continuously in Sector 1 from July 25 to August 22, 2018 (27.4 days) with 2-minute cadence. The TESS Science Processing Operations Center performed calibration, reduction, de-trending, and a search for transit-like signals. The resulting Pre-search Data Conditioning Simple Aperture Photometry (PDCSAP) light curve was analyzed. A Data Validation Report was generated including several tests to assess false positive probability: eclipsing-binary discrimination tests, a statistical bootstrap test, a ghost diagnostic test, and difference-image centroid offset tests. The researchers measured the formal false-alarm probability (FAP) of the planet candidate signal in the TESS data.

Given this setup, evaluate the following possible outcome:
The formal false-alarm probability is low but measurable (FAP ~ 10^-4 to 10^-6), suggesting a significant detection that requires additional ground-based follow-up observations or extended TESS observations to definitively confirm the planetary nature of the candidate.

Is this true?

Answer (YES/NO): NO